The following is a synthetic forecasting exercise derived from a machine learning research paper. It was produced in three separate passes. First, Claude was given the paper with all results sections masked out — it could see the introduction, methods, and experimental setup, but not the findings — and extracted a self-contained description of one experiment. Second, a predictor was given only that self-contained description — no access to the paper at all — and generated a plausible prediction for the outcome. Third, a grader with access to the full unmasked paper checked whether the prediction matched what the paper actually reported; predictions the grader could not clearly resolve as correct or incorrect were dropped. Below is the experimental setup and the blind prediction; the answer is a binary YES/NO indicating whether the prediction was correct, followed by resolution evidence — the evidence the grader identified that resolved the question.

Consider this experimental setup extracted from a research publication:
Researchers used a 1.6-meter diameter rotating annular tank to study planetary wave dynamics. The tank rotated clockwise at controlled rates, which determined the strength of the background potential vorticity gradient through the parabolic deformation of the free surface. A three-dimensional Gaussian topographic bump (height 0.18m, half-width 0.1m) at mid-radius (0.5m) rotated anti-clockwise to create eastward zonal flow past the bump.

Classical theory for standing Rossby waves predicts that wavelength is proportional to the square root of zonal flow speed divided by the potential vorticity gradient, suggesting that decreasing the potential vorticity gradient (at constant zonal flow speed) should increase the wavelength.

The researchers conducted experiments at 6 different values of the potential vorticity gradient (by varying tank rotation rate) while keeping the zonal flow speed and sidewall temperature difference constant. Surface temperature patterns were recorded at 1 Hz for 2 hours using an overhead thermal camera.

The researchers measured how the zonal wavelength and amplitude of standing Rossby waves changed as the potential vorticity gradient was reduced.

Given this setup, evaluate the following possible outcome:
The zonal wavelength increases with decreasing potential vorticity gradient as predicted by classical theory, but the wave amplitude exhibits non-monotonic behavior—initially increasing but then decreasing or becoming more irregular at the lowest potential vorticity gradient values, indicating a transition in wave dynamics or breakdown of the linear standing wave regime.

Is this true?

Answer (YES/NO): YES